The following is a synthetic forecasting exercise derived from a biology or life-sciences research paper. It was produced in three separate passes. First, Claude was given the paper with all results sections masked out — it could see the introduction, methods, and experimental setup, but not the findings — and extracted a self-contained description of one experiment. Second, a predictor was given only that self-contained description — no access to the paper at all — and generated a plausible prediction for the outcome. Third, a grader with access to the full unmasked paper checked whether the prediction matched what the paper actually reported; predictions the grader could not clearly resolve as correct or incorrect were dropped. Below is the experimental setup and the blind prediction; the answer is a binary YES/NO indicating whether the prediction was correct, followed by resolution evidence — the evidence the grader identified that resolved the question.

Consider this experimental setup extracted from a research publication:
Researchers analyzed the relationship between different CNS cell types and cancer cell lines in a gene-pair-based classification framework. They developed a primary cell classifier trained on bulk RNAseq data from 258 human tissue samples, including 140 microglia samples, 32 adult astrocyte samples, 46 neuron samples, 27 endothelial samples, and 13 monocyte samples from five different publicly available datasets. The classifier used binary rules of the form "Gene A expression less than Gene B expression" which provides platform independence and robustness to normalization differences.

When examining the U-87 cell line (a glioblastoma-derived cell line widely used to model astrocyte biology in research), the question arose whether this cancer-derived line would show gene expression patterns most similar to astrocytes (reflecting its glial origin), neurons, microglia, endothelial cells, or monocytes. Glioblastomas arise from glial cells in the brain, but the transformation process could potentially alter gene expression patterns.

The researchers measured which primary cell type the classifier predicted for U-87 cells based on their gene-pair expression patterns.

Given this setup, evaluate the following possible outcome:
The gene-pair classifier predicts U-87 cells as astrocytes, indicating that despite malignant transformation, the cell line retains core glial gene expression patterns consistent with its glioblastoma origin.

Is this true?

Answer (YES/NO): YES